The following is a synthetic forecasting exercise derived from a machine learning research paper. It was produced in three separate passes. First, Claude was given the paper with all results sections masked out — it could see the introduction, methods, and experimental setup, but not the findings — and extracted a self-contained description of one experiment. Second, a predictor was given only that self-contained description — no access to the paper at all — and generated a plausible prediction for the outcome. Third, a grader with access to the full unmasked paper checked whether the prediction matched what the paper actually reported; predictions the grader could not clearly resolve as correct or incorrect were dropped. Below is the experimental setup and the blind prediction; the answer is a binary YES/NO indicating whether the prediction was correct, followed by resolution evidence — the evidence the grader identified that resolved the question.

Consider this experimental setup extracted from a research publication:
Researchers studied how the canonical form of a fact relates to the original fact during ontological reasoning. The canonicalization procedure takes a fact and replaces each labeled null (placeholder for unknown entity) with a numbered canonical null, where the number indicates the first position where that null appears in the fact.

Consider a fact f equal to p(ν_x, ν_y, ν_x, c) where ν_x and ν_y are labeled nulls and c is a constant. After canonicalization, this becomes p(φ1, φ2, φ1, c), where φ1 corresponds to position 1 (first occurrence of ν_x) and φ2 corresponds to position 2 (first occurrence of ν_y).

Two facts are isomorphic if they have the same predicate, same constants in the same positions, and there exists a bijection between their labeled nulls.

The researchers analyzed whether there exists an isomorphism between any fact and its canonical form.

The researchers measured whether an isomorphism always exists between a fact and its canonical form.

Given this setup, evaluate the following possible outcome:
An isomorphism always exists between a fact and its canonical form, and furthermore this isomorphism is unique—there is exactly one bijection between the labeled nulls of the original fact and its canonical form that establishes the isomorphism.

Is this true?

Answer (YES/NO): NO